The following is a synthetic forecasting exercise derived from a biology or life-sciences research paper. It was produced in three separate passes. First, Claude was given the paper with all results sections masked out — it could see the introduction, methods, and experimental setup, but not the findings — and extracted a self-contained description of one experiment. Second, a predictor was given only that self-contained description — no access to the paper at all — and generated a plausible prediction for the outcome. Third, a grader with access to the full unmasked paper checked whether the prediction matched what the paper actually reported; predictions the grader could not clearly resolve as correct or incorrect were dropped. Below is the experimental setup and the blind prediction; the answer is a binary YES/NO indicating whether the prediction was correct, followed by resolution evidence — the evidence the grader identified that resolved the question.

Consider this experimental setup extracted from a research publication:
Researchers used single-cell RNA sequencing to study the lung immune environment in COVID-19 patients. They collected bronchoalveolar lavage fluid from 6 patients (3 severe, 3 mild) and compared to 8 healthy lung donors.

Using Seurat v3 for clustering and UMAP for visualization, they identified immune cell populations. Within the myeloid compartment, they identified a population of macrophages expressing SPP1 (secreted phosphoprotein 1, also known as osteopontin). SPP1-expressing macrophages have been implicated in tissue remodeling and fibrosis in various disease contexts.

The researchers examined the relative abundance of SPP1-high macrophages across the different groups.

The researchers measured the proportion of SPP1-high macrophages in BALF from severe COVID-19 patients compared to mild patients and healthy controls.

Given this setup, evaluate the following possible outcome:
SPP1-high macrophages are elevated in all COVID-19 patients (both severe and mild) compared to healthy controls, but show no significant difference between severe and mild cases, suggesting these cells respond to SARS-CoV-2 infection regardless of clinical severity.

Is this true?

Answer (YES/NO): NO